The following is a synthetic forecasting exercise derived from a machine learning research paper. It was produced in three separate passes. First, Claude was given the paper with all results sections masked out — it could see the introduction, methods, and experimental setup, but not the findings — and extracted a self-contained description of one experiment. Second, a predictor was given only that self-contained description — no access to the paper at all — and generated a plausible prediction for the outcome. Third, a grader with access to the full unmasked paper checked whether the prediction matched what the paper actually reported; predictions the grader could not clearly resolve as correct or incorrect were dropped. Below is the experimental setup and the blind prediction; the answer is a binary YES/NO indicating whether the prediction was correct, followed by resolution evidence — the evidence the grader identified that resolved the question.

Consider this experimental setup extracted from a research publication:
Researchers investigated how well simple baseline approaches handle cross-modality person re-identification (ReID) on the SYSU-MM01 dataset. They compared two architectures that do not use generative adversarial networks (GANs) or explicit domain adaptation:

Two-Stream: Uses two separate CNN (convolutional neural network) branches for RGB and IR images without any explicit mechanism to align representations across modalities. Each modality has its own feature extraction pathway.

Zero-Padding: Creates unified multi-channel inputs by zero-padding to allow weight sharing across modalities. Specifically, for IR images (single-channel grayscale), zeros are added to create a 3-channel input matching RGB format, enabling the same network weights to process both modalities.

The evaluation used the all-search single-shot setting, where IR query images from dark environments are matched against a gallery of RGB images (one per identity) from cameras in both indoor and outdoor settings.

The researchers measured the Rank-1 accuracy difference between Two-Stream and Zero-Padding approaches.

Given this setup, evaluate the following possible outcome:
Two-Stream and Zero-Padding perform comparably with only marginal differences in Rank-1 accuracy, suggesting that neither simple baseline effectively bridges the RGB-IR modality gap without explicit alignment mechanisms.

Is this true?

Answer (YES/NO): NO